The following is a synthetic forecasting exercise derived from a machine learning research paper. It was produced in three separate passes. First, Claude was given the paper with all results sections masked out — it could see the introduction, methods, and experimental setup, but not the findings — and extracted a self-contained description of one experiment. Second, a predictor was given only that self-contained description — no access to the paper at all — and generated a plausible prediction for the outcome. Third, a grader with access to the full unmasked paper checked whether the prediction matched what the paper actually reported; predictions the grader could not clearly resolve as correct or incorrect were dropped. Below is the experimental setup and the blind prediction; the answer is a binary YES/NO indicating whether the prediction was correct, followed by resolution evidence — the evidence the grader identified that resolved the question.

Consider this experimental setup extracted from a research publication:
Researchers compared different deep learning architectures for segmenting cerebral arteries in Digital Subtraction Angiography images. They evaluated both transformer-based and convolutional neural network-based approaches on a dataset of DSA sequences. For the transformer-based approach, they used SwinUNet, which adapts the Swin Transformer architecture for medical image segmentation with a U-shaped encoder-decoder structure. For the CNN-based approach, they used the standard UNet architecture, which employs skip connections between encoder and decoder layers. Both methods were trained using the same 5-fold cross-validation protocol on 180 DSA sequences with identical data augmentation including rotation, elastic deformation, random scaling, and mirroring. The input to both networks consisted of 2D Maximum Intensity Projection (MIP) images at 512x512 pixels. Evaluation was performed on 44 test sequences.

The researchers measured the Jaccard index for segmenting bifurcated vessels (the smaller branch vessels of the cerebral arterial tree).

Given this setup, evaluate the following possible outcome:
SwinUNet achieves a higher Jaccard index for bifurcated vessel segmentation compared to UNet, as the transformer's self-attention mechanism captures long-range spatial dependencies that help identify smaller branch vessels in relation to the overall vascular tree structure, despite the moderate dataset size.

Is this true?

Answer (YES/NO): NO